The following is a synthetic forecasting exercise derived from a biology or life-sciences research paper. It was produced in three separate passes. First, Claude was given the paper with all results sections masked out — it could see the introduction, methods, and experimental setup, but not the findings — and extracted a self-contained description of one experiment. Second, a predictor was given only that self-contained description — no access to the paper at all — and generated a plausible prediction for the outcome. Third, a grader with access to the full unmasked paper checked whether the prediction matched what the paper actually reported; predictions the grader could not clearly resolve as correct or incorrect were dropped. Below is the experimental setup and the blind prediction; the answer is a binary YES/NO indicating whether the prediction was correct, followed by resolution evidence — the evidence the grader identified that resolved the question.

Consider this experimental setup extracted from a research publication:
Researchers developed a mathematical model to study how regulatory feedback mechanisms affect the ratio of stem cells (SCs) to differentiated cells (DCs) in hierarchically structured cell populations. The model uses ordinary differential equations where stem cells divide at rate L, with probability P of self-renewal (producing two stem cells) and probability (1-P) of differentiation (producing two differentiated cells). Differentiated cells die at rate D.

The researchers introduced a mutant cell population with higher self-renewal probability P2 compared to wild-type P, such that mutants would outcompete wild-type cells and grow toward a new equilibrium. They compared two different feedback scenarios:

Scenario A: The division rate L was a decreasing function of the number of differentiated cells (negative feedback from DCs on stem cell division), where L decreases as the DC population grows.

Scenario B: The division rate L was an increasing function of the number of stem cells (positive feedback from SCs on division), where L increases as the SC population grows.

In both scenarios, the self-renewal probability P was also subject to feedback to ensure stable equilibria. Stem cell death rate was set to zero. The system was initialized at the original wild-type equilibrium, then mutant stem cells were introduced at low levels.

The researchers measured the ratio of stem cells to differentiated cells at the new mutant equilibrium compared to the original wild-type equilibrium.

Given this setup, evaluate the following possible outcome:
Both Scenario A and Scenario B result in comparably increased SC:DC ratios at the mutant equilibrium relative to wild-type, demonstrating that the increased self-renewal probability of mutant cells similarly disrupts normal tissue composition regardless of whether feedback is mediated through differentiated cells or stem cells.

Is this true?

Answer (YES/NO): NO